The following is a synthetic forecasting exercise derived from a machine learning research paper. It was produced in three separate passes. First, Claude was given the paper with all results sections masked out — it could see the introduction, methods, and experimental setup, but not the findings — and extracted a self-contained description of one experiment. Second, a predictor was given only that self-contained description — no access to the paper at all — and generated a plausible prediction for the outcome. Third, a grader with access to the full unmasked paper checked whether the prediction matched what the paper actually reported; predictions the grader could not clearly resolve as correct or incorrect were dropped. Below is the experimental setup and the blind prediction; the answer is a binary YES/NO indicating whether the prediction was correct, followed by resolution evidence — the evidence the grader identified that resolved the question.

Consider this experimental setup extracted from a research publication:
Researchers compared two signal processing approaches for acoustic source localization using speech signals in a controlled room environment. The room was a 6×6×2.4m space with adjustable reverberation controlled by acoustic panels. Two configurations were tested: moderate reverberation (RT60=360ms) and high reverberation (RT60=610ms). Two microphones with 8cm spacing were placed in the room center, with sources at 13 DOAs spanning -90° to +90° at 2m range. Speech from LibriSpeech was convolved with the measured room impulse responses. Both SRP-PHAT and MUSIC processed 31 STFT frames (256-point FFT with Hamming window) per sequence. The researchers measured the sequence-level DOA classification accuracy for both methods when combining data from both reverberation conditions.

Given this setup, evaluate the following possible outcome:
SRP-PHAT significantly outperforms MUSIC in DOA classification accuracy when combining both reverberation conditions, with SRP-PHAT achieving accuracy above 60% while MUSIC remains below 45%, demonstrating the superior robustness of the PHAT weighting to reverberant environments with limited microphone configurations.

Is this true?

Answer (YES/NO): YES